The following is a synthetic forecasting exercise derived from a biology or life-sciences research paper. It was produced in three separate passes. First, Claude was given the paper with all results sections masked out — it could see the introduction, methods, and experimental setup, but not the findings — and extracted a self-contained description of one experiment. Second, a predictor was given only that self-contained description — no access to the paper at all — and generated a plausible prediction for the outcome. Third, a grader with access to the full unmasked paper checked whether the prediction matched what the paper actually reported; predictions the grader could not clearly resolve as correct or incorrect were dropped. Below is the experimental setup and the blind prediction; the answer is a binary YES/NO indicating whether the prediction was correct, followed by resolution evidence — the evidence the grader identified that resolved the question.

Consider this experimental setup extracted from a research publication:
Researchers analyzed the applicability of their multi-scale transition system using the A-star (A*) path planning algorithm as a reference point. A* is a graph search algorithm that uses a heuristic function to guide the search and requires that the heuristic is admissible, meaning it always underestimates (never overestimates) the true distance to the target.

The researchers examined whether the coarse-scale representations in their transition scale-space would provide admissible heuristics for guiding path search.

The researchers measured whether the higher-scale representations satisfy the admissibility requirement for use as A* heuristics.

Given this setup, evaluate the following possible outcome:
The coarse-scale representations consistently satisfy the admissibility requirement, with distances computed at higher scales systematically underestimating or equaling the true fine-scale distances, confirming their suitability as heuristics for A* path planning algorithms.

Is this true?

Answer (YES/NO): YES